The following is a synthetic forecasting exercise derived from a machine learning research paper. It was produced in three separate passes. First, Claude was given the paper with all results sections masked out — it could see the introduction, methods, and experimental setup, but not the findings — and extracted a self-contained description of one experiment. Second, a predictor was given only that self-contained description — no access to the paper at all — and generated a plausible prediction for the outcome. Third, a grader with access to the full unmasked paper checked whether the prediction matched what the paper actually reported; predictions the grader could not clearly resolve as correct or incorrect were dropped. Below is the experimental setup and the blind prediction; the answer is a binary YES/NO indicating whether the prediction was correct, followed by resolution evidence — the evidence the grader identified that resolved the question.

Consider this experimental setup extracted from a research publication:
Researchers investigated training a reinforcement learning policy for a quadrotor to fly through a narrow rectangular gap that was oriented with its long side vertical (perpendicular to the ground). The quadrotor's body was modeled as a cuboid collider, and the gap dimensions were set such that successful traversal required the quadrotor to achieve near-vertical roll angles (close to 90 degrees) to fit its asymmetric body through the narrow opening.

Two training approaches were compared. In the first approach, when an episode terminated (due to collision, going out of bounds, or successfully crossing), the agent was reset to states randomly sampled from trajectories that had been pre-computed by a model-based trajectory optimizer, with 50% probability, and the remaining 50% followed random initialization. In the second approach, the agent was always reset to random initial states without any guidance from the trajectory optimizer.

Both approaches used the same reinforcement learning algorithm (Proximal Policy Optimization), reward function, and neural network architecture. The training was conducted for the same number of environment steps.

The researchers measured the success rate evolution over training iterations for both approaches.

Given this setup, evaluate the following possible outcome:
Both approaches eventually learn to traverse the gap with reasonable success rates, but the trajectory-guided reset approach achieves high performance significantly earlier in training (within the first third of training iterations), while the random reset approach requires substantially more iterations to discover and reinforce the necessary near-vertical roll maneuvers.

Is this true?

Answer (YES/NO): NO